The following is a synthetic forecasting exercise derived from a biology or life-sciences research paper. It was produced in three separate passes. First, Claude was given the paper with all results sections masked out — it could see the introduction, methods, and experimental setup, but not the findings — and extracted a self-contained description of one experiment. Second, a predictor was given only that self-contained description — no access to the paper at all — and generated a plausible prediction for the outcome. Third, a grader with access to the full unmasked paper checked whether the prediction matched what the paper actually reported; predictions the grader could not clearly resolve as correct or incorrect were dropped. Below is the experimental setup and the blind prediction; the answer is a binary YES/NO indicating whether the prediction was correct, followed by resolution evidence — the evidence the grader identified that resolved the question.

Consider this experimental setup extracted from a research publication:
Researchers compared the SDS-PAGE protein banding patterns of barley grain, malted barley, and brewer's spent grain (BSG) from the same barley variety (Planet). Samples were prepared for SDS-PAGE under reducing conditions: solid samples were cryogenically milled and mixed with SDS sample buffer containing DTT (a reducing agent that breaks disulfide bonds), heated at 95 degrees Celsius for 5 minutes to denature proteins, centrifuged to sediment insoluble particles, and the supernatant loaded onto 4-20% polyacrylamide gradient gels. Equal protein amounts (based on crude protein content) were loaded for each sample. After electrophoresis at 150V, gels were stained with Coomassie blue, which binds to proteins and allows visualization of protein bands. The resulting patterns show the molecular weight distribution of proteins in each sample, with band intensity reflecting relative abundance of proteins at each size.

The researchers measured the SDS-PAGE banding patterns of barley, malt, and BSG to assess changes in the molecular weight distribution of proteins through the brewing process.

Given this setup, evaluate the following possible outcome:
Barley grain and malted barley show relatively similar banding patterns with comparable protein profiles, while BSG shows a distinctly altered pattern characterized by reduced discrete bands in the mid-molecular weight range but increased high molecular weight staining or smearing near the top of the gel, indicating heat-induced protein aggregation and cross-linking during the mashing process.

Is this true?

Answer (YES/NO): NO